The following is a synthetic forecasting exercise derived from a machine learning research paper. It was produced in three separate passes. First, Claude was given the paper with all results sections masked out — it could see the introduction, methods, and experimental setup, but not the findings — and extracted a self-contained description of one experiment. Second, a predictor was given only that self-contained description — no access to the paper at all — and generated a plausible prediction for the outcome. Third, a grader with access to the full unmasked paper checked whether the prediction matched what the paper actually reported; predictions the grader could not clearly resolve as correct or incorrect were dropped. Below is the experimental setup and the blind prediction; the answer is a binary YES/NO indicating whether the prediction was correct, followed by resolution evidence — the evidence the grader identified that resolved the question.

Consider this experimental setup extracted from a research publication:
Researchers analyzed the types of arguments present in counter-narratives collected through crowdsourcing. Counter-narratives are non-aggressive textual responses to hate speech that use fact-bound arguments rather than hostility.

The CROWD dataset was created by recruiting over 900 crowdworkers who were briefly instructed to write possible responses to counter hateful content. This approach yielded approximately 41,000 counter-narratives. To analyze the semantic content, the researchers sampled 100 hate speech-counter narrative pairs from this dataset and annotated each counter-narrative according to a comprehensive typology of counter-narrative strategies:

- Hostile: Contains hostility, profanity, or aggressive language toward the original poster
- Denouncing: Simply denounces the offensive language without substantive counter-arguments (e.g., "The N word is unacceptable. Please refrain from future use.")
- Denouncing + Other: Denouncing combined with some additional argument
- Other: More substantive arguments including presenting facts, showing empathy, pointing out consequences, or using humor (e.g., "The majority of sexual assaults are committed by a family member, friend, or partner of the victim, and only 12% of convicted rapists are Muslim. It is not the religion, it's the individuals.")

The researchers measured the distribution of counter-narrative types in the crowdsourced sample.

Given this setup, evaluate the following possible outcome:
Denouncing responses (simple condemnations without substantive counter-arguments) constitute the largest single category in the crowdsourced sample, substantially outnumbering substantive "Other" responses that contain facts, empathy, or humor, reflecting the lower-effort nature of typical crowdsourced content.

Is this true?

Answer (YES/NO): YES